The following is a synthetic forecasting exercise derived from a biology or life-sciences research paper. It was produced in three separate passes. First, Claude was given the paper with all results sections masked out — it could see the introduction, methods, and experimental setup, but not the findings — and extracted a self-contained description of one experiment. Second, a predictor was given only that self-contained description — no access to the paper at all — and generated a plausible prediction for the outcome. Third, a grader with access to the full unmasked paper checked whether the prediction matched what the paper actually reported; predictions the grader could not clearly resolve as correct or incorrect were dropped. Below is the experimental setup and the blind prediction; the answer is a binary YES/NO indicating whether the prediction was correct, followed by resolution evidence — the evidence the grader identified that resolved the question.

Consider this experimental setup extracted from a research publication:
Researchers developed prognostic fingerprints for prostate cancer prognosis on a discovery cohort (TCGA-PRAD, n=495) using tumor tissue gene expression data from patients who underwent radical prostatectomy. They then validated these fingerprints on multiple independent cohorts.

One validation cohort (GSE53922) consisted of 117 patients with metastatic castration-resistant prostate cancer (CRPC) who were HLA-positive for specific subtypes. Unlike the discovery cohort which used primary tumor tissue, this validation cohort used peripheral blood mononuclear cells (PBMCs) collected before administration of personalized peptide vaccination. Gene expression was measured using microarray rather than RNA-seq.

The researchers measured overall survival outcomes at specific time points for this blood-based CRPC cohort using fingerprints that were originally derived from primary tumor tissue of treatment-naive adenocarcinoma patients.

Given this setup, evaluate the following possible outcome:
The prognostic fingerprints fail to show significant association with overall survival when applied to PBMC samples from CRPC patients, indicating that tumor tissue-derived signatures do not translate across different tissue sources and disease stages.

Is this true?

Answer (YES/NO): NO